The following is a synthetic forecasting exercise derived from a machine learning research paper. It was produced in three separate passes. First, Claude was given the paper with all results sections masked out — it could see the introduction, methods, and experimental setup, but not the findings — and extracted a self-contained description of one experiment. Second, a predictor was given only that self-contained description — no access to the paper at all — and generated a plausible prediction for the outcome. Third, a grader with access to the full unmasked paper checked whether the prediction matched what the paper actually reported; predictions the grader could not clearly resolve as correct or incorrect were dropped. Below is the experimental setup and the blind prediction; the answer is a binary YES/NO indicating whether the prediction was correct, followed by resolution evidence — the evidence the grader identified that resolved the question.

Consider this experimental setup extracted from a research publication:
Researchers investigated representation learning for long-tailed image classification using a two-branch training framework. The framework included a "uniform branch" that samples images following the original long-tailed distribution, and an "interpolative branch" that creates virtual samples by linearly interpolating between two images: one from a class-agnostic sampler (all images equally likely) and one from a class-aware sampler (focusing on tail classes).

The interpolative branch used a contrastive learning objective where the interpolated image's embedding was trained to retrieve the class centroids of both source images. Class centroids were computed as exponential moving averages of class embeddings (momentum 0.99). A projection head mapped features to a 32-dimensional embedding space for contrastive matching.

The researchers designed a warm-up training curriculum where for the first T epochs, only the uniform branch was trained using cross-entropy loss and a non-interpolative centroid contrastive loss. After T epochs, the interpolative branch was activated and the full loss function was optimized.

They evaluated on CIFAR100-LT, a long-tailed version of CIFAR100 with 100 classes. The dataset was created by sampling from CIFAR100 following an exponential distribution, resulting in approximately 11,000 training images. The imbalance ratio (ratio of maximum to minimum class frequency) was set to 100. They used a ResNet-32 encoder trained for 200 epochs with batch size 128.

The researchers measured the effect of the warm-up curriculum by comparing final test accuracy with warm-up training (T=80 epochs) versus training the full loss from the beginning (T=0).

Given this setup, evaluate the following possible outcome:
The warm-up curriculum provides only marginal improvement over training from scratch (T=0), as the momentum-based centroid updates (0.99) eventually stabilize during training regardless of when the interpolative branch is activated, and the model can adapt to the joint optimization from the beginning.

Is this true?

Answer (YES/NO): NO